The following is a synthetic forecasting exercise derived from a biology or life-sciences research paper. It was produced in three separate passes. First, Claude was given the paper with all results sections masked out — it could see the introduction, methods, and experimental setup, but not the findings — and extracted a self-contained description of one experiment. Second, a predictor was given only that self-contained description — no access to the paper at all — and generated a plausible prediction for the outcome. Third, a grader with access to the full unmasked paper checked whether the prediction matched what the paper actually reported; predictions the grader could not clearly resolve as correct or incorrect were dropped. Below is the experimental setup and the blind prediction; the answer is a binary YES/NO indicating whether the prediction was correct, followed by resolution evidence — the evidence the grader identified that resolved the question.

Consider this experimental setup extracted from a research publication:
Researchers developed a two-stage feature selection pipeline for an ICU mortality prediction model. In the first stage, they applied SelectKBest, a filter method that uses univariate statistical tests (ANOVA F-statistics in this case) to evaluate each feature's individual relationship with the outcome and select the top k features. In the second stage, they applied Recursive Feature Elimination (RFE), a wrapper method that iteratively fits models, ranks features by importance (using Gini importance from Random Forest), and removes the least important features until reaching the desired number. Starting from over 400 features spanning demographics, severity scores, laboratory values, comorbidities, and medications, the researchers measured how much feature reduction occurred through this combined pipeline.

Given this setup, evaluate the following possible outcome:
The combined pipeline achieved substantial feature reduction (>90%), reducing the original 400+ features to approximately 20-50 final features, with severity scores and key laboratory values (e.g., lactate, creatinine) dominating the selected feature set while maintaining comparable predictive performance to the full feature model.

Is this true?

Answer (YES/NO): NO